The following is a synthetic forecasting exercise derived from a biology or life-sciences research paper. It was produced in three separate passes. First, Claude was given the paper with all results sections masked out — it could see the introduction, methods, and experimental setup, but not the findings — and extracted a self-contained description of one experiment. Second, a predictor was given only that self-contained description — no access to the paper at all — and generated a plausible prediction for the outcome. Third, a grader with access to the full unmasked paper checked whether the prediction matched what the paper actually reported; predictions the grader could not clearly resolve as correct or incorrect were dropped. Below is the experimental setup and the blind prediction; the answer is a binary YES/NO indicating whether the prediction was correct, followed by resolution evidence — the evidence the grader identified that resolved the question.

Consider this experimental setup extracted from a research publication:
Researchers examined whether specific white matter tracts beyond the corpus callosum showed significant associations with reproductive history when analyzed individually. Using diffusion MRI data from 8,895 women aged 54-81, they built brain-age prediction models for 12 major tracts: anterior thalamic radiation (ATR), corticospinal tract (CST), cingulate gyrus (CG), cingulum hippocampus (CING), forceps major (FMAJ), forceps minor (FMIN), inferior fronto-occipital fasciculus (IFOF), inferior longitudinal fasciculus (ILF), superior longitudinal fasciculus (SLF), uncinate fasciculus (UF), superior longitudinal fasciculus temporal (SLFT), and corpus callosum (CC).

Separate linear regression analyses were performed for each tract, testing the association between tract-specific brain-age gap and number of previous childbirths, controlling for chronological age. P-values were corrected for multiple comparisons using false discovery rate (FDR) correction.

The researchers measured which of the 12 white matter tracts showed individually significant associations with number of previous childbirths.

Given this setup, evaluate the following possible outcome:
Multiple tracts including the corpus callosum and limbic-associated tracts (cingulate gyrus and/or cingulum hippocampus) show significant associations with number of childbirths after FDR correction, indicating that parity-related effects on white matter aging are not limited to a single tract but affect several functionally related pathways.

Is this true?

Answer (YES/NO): YES